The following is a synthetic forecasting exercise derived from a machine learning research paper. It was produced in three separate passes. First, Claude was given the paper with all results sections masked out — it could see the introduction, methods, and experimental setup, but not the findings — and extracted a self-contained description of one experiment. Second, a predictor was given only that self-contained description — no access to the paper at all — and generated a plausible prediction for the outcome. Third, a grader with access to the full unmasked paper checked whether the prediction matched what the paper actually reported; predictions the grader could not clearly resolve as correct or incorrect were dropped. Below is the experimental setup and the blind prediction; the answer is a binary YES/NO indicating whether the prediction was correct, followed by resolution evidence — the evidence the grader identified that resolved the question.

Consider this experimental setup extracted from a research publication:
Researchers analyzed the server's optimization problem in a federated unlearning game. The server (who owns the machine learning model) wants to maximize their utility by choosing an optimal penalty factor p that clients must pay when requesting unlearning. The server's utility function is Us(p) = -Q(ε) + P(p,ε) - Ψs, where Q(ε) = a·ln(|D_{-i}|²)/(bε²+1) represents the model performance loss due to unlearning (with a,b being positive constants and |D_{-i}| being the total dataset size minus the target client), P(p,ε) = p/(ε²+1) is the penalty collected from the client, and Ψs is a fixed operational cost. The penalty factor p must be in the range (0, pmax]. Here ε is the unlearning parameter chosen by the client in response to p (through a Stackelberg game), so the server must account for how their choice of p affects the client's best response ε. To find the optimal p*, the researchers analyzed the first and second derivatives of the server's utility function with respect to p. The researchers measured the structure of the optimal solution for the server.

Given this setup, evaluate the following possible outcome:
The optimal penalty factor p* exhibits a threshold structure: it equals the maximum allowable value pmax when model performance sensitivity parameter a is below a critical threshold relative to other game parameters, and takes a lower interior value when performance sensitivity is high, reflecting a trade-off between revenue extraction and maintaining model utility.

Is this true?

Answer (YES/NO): NO